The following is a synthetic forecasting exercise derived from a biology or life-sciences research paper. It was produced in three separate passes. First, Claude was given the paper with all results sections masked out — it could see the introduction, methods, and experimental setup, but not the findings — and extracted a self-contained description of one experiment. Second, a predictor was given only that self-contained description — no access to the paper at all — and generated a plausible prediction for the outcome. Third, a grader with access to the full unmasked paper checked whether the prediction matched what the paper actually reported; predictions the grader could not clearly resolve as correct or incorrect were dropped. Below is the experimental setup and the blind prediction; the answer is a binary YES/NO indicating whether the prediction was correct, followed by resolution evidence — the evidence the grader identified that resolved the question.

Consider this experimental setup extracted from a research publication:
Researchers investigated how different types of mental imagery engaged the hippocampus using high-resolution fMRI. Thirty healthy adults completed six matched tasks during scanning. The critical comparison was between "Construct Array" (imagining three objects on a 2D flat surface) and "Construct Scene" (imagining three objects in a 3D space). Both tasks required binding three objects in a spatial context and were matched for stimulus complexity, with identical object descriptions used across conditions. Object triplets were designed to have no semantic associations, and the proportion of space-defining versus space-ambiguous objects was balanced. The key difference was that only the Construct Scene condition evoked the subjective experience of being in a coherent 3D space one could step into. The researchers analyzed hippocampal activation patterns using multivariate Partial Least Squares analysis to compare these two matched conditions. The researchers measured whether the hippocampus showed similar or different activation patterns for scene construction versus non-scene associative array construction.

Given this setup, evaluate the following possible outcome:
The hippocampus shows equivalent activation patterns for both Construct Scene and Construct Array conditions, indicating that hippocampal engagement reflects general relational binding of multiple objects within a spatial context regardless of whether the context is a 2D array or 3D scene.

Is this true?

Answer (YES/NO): NO